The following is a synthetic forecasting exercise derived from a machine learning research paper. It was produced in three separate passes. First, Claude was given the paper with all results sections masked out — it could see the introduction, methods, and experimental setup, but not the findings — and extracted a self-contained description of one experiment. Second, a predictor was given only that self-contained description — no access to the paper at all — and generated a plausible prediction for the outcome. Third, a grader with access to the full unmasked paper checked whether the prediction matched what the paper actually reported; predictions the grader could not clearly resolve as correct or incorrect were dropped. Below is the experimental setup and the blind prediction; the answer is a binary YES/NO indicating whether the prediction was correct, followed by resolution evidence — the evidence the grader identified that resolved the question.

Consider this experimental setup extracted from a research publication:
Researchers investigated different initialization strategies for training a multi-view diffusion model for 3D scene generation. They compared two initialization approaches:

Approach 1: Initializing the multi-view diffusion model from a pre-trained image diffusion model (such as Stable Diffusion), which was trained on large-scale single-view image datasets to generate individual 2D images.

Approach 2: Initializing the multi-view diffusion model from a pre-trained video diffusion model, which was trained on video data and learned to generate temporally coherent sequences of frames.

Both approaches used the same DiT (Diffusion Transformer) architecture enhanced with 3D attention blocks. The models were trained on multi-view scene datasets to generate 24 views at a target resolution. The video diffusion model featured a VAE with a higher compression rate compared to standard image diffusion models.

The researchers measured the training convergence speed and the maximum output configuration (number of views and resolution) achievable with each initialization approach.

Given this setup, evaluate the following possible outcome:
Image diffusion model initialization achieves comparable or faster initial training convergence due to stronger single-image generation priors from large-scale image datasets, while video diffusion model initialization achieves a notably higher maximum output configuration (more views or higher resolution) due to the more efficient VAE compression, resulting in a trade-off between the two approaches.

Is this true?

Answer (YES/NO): NO